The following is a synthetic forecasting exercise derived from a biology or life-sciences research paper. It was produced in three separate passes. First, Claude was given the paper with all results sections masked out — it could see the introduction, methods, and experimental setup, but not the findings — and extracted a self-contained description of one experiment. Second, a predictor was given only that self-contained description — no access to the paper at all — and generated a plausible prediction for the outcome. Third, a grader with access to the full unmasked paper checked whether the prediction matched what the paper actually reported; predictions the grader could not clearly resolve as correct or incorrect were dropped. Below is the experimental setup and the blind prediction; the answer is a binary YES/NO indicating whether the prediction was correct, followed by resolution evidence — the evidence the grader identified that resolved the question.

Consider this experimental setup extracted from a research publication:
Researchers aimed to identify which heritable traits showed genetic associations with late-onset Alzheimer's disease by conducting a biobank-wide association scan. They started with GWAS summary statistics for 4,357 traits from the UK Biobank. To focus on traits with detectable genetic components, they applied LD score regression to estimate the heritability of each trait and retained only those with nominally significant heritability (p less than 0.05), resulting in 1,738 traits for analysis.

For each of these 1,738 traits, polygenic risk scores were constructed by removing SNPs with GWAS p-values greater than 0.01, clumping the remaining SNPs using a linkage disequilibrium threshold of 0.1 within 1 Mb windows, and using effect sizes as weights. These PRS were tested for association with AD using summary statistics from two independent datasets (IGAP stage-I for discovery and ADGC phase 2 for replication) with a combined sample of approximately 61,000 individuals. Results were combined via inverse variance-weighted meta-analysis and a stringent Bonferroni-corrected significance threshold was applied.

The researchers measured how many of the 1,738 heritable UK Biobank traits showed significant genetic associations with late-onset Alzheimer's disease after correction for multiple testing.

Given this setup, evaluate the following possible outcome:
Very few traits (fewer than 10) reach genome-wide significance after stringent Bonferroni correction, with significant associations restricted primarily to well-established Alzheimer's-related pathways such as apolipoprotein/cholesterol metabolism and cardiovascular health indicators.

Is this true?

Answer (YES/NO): NO